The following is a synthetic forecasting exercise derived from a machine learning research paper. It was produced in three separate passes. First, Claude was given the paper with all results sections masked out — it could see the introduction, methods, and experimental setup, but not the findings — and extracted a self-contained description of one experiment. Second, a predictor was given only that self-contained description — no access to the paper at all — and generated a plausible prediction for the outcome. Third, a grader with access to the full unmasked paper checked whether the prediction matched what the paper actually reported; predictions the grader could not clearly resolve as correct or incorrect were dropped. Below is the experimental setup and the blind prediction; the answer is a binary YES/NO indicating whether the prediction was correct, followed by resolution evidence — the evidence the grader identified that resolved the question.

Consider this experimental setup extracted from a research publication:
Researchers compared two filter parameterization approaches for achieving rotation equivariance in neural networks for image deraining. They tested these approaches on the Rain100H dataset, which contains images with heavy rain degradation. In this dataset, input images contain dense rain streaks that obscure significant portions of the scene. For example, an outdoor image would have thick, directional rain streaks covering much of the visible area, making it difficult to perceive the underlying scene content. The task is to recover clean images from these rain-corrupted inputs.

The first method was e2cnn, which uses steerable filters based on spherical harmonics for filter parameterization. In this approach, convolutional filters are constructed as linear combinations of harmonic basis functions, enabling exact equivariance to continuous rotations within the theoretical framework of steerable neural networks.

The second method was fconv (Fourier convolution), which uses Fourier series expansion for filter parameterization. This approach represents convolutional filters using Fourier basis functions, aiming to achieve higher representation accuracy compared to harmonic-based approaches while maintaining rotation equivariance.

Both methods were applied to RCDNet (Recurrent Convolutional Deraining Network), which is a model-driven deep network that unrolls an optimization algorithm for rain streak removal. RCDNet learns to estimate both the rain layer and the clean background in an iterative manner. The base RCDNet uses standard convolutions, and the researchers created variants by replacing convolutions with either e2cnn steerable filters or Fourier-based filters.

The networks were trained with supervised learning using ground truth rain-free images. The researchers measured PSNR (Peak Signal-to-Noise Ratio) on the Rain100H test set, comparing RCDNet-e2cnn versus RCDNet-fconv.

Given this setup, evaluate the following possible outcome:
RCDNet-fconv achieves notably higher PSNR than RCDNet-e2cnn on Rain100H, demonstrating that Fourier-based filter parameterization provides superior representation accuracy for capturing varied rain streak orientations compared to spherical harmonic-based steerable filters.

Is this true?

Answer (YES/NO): NO